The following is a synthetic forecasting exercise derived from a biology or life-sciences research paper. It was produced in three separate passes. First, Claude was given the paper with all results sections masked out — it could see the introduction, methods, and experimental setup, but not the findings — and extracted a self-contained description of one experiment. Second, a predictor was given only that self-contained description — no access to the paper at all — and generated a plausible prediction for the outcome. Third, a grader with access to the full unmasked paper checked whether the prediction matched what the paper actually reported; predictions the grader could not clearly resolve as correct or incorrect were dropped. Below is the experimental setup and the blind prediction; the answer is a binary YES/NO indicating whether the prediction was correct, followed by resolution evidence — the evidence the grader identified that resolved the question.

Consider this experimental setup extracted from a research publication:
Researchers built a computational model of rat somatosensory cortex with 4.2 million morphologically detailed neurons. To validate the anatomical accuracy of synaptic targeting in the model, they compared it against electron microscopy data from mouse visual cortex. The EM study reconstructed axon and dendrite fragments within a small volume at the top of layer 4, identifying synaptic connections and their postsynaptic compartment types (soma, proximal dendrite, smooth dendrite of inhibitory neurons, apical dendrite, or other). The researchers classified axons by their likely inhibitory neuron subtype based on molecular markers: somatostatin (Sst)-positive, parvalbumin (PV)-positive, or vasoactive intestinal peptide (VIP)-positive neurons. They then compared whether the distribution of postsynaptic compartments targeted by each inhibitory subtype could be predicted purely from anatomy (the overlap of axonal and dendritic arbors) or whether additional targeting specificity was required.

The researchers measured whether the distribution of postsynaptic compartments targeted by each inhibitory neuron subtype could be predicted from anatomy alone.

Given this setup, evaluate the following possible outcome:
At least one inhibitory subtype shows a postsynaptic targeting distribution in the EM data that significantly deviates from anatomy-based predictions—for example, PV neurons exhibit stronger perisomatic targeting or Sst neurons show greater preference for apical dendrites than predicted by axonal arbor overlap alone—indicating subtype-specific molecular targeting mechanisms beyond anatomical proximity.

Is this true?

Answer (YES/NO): YES